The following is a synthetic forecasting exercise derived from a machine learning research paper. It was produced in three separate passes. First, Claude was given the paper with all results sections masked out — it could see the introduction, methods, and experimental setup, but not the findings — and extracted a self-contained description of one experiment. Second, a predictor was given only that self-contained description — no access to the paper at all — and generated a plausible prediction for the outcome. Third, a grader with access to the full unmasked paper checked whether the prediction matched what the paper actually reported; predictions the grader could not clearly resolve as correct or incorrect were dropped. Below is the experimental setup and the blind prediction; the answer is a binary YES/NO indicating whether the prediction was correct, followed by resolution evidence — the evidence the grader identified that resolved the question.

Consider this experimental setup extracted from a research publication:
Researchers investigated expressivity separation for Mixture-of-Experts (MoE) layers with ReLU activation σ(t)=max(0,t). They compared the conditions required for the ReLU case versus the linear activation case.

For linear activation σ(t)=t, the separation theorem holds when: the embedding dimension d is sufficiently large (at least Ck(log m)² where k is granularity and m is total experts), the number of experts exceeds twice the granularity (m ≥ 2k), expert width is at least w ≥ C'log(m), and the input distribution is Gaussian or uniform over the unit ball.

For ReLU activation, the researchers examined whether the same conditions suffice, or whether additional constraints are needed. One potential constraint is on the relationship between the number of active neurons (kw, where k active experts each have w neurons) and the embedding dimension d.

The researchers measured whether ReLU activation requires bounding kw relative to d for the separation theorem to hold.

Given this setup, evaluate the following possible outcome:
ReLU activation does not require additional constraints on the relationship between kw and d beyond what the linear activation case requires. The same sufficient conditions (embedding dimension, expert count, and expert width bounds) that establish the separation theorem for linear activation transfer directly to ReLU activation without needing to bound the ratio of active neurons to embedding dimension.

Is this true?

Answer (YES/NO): NO